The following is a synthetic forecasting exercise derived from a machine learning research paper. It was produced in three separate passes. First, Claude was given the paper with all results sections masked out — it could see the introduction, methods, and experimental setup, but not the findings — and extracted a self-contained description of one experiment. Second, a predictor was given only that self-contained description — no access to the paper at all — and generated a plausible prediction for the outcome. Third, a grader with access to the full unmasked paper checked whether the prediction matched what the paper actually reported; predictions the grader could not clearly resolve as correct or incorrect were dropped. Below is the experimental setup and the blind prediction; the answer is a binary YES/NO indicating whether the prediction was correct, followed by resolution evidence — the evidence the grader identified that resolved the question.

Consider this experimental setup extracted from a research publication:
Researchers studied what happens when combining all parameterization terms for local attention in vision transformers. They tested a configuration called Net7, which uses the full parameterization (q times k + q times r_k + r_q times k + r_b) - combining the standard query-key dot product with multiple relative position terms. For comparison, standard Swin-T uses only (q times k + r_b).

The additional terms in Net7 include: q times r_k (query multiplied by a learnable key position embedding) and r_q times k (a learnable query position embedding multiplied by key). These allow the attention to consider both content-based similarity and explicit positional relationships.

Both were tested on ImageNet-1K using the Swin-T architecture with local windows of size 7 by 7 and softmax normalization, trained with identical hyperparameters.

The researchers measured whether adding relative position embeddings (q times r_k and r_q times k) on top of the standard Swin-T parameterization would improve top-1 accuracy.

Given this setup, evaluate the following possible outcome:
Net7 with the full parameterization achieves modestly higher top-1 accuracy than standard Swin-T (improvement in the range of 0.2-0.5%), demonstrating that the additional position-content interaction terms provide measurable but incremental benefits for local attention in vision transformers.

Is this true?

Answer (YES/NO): YES